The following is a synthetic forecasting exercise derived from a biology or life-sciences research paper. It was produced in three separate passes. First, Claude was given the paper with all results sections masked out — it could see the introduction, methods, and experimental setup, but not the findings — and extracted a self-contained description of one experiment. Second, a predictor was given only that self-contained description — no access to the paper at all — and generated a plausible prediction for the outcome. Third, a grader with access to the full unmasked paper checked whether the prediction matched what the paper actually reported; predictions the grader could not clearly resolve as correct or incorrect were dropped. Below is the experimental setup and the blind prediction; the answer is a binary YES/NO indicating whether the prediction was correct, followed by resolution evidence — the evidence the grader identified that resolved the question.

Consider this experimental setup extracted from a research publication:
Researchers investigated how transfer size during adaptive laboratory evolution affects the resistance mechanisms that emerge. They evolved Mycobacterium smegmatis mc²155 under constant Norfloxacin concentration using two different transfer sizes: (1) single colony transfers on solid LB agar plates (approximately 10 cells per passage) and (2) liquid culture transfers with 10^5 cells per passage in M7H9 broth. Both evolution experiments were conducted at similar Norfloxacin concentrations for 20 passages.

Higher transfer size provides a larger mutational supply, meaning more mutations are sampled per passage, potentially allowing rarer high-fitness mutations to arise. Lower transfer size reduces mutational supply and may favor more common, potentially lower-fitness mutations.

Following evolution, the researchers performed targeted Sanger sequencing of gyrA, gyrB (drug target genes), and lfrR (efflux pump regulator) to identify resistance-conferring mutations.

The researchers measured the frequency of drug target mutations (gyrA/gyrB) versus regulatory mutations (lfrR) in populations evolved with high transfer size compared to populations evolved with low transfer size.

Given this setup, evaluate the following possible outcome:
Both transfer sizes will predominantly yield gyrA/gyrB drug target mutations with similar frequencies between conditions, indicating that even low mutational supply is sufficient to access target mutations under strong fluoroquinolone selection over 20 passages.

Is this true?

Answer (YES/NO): NO